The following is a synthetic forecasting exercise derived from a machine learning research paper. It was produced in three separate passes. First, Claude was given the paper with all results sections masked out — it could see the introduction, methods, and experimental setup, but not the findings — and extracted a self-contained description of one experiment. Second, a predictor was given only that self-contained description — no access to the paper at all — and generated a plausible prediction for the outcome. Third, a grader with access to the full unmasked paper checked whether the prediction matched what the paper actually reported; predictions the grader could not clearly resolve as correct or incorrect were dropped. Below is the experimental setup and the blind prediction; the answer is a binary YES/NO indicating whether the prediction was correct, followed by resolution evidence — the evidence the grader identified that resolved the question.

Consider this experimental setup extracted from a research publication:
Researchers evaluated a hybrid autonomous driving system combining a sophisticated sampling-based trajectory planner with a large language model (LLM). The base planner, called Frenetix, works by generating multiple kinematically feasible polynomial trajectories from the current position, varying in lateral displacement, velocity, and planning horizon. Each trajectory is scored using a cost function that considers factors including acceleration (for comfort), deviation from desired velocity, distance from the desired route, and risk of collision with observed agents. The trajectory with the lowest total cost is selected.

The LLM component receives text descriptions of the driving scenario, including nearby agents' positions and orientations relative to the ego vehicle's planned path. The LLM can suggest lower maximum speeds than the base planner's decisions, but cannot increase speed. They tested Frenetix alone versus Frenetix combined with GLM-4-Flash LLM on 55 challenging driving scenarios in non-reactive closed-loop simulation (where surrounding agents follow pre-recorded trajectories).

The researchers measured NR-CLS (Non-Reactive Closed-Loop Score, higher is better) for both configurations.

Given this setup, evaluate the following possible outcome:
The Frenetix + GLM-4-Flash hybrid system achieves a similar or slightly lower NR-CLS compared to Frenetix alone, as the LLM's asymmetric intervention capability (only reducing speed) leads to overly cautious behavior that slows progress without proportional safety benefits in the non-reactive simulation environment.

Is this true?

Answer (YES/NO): YES